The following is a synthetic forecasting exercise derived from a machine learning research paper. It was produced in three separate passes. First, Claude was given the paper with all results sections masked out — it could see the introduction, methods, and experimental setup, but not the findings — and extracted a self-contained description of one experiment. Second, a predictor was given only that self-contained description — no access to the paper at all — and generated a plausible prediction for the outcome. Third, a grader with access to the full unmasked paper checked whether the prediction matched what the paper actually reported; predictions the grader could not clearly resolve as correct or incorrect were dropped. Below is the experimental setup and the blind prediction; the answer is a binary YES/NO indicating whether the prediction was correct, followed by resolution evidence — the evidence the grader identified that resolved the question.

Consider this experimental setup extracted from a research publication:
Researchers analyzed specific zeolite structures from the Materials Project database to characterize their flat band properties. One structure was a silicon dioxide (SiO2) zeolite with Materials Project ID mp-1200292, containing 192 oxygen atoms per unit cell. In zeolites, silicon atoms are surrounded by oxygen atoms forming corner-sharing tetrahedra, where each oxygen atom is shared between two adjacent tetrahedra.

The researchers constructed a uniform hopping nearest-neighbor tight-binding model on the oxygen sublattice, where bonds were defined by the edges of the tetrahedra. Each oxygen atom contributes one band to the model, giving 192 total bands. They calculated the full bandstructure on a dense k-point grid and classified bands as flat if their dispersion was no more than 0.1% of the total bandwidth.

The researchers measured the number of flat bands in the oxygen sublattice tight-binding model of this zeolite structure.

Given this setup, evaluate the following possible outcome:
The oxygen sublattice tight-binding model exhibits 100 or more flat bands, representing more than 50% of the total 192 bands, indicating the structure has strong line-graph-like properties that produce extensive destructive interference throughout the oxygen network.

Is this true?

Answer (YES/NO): NO